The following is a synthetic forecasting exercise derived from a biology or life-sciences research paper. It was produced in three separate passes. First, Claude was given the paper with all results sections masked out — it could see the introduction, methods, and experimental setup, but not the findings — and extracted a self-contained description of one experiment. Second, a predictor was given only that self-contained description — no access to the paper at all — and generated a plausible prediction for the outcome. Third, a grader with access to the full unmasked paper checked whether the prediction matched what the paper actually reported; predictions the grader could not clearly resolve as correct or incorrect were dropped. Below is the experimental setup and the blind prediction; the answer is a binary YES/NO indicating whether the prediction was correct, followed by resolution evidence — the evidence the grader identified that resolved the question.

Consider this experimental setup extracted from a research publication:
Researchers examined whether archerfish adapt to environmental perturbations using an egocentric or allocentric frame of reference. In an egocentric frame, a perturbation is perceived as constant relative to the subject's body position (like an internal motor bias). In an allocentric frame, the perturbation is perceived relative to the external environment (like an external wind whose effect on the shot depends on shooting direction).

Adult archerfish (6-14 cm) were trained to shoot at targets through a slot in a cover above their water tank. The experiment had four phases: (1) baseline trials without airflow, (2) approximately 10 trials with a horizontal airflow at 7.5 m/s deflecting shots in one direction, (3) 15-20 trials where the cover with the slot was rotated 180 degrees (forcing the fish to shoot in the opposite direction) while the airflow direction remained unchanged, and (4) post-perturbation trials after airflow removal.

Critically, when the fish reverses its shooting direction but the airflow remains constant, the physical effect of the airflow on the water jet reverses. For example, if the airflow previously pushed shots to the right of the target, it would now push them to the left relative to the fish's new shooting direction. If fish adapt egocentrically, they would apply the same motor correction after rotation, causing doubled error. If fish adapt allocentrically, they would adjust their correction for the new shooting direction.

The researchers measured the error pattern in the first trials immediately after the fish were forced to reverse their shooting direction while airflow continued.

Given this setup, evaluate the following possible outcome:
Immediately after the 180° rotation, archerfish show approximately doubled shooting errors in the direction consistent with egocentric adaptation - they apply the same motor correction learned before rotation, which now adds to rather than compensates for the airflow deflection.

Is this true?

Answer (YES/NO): YES